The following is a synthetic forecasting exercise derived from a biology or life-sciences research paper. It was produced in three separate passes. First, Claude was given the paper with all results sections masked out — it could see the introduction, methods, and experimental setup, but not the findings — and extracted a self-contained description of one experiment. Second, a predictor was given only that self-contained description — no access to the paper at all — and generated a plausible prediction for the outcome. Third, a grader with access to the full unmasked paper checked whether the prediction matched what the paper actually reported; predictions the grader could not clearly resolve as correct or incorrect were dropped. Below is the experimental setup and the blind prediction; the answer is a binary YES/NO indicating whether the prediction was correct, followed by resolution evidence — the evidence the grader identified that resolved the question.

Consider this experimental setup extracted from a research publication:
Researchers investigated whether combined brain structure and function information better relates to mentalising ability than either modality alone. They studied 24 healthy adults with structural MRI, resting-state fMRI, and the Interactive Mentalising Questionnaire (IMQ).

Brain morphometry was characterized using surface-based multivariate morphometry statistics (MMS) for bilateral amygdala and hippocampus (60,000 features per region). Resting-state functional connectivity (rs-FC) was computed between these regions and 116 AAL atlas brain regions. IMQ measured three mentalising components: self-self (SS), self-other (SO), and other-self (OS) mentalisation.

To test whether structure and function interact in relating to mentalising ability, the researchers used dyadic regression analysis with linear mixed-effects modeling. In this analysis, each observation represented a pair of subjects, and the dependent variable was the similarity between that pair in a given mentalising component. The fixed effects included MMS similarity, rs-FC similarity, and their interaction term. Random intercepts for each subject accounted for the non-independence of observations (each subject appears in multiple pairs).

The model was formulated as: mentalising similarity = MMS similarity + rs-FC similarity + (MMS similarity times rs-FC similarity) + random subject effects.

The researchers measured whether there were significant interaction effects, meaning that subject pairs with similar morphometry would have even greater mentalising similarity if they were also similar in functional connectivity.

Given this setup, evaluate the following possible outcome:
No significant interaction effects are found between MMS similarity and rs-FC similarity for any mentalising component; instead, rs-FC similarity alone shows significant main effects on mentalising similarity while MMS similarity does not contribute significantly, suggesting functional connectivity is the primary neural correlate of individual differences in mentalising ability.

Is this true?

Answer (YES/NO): NO